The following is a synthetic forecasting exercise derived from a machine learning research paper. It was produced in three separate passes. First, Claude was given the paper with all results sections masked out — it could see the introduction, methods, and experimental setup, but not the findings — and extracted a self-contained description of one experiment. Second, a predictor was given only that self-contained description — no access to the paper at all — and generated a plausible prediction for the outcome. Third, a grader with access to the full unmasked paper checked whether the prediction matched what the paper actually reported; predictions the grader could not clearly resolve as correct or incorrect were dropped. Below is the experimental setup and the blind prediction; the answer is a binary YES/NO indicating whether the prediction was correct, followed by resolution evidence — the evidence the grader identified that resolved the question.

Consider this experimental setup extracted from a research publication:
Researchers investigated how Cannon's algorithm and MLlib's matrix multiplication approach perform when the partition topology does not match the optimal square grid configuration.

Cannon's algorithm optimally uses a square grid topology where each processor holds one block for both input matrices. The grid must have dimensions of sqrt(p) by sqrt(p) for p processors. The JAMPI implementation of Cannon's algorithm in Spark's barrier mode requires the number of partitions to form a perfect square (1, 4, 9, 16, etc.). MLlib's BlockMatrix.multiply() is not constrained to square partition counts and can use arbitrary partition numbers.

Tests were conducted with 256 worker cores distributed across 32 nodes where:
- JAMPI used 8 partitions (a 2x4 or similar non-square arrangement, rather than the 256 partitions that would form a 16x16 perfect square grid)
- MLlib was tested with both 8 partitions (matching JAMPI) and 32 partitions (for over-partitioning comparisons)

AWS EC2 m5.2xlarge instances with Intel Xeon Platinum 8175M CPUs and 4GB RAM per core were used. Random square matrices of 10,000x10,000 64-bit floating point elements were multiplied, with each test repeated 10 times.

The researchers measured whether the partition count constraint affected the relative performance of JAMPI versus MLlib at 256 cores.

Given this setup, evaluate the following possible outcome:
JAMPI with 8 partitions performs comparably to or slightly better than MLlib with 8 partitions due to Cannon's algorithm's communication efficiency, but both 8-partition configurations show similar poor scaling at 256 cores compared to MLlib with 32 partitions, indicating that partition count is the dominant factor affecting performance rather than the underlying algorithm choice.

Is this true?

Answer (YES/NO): NO